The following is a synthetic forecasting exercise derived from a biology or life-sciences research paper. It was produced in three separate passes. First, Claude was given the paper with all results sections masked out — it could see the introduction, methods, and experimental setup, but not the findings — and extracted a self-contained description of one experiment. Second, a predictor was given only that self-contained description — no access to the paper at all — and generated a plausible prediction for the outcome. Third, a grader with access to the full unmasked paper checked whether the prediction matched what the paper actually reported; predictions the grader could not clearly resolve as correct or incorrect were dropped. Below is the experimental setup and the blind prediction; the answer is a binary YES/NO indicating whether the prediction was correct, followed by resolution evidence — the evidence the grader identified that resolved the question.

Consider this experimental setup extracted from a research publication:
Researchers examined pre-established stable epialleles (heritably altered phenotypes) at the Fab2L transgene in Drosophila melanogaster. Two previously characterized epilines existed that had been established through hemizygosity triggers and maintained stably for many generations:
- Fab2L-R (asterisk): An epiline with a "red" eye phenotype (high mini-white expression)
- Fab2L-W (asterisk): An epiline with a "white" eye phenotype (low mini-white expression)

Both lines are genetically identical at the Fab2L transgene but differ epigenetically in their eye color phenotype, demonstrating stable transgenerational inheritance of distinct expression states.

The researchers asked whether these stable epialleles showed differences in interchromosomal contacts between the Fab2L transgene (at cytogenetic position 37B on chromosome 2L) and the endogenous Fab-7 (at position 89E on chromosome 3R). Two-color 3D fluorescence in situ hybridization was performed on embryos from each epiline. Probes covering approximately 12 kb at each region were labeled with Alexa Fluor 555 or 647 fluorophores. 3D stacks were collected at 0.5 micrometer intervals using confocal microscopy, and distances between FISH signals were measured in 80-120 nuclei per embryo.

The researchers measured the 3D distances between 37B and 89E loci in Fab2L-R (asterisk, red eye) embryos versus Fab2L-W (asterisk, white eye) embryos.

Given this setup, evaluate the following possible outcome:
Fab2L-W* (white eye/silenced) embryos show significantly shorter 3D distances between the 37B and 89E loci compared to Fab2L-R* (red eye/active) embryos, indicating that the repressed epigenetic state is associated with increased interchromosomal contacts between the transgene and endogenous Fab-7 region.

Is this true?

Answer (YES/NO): NO